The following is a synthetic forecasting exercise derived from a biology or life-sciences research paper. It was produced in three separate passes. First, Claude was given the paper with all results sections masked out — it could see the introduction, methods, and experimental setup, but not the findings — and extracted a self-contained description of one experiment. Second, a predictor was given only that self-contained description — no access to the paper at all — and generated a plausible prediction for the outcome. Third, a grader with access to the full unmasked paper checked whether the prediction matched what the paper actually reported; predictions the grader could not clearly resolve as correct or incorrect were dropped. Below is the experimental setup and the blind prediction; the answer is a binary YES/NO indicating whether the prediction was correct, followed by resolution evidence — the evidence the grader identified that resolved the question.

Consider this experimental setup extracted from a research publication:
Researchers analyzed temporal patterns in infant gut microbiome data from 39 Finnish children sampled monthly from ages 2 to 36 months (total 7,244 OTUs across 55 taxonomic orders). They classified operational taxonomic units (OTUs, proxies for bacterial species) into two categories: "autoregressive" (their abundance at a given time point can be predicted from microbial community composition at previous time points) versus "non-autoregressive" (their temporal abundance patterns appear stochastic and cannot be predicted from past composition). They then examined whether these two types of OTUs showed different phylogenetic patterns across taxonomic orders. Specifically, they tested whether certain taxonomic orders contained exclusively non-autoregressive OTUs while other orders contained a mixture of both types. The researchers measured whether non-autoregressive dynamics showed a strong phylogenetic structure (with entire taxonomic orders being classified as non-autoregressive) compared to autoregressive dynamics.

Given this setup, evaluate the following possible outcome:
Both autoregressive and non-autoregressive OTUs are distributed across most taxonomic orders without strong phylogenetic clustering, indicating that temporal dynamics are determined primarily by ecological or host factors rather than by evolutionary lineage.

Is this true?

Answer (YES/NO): NO